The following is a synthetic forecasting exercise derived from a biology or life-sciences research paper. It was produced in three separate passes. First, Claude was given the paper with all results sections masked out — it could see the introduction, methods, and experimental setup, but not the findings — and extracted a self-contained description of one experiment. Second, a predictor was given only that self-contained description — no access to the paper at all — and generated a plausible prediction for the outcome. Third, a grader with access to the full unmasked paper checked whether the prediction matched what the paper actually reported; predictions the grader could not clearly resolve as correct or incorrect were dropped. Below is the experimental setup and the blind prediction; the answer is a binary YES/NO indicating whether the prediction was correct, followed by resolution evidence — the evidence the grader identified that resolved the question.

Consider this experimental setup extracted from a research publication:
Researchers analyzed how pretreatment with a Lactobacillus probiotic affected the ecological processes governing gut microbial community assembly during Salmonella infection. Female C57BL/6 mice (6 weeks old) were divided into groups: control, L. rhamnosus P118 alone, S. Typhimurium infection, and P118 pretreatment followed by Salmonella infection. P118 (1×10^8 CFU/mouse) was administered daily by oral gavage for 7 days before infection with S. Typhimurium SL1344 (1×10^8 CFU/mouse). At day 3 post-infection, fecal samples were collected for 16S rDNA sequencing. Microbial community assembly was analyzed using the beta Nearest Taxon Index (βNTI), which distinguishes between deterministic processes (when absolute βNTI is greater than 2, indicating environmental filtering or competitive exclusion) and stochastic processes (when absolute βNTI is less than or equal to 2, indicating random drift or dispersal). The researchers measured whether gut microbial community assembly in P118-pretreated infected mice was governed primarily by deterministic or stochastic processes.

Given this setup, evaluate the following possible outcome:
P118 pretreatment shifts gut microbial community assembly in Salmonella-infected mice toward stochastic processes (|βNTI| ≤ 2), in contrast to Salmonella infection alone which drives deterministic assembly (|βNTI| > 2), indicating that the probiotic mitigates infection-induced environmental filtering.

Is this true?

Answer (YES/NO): NO